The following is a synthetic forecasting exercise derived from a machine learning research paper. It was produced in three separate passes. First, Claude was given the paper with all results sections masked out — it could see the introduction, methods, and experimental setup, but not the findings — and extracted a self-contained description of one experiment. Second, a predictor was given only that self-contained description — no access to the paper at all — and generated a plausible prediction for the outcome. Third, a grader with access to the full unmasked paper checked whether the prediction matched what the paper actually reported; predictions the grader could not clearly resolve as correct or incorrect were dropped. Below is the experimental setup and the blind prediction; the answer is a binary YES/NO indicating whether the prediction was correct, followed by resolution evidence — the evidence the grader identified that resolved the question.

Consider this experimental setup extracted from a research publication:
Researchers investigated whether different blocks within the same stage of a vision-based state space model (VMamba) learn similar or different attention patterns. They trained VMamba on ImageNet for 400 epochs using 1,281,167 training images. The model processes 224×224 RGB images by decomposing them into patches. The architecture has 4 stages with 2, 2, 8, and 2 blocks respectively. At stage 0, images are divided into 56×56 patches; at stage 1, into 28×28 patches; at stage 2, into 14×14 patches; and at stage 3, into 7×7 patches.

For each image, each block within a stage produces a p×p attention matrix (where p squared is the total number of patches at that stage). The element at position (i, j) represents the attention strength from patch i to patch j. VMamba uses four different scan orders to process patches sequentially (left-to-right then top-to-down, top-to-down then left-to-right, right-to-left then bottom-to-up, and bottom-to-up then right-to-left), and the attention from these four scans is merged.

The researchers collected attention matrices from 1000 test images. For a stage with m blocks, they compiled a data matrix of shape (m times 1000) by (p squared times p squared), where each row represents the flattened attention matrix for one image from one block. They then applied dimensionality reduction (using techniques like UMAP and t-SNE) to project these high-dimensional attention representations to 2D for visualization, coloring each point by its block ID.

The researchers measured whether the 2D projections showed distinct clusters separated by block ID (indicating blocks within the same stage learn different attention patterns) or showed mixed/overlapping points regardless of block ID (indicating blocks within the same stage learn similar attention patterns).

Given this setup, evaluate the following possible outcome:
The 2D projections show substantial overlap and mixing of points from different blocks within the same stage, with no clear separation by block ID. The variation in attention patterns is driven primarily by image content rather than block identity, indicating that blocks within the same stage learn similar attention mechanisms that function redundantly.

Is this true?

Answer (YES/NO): NO